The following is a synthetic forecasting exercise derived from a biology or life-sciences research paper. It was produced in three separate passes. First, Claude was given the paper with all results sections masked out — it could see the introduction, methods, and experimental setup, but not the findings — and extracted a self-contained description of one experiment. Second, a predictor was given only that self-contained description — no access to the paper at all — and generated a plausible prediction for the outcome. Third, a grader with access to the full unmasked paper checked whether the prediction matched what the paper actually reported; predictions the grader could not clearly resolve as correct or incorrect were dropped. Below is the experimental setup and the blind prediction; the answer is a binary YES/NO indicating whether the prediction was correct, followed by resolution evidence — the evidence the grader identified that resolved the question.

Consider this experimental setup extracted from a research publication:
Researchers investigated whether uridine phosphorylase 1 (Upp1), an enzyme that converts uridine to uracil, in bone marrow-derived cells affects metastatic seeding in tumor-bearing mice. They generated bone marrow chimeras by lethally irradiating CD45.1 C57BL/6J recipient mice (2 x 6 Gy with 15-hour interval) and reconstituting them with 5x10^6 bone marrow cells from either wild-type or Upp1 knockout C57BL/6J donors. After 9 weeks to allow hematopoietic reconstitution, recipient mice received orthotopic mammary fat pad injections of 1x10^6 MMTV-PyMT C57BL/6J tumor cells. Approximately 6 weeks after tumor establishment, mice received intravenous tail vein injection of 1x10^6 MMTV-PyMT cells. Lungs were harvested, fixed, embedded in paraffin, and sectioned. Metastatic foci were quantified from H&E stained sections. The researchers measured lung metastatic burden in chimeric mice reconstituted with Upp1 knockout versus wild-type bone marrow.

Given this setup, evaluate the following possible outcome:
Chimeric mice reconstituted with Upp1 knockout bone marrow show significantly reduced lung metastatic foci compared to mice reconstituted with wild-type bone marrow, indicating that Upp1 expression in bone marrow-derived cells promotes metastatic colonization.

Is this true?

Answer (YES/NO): YES